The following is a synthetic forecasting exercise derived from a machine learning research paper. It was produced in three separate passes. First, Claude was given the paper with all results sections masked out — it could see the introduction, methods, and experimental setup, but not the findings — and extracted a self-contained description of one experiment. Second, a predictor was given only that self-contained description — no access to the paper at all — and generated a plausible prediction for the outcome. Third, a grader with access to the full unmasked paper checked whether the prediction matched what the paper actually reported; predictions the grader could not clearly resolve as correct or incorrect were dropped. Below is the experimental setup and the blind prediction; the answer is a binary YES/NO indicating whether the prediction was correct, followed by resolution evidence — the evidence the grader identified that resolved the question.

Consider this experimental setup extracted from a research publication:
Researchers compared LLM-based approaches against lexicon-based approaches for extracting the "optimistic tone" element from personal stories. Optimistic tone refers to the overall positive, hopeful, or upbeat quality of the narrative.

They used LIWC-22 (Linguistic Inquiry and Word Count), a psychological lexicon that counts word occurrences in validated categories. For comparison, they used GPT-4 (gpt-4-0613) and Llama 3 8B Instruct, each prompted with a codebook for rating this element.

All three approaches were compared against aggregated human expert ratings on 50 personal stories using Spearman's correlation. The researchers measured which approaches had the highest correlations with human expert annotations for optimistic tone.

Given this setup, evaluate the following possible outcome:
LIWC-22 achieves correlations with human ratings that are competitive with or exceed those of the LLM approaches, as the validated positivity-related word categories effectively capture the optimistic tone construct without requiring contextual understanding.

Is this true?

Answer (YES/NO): NO